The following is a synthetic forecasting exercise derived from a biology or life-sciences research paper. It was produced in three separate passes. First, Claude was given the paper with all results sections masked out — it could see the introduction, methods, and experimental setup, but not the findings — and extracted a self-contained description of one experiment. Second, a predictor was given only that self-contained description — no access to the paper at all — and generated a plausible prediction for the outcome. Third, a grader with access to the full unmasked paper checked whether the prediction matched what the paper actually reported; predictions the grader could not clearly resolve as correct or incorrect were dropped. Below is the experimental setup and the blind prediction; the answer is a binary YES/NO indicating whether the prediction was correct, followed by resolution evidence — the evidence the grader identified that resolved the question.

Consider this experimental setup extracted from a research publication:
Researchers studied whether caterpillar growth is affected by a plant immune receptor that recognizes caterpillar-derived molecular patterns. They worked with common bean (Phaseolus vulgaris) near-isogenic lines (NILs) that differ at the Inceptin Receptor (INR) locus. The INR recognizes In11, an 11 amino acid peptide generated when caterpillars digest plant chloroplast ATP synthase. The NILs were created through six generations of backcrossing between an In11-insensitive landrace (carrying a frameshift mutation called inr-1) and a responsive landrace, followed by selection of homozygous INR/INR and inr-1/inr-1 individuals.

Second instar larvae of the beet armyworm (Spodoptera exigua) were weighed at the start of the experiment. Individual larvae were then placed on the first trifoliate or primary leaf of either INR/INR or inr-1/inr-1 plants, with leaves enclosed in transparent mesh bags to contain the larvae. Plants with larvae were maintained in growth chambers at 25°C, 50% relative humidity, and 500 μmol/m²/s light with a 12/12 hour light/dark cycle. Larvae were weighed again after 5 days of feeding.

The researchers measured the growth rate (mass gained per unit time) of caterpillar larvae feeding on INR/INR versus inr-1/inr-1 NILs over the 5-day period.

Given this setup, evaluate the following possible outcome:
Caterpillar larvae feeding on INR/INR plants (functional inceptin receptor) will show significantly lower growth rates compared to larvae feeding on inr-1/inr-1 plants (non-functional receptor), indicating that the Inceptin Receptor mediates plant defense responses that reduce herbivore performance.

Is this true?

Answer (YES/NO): YES